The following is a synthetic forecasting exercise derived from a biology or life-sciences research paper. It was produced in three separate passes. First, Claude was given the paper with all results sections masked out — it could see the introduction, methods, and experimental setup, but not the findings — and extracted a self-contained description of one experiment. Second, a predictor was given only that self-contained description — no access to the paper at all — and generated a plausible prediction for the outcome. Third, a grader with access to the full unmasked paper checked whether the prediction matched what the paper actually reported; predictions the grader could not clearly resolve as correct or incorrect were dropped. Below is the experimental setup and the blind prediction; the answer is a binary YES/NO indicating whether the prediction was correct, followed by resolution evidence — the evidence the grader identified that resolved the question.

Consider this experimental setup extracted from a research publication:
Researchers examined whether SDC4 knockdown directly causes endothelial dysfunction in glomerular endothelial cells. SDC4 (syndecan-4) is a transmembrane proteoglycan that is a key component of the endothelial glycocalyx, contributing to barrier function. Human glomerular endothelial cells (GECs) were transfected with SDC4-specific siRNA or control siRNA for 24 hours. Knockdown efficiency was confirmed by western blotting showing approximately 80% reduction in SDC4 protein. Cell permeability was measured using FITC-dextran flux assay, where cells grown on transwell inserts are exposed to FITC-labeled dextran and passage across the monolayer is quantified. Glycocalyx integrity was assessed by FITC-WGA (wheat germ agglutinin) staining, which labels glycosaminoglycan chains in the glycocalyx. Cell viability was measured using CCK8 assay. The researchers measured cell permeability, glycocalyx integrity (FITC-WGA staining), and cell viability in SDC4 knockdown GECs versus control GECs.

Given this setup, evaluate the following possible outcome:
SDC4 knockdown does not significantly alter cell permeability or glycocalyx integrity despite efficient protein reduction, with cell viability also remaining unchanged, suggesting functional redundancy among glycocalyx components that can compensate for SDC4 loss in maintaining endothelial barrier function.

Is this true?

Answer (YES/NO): NO